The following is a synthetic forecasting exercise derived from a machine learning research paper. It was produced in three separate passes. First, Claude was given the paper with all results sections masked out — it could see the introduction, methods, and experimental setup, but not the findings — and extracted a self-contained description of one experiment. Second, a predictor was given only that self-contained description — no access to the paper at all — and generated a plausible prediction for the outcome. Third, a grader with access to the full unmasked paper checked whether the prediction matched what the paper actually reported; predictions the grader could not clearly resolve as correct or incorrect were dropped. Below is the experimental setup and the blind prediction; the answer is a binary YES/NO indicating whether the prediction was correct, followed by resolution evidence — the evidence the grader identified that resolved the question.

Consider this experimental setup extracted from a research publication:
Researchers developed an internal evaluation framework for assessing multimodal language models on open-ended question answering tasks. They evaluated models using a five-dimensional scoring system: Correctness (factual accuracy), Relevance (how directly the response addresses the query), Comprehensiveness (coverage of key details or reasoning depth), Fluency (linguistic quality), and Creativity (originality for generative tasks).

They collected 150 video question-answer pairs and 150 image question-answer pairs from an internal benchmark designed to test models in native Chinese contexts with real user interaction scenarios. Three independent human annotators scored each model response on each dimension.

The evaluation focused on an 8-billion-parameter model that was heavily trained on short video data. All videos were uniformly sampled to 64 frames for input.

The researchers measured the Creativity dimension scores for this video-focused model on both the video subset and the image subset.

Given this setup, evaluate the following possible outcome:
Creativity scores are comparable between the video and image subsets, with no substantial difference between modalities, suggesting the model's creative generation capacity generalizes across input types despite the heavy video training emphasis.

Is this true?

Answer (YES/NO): NO